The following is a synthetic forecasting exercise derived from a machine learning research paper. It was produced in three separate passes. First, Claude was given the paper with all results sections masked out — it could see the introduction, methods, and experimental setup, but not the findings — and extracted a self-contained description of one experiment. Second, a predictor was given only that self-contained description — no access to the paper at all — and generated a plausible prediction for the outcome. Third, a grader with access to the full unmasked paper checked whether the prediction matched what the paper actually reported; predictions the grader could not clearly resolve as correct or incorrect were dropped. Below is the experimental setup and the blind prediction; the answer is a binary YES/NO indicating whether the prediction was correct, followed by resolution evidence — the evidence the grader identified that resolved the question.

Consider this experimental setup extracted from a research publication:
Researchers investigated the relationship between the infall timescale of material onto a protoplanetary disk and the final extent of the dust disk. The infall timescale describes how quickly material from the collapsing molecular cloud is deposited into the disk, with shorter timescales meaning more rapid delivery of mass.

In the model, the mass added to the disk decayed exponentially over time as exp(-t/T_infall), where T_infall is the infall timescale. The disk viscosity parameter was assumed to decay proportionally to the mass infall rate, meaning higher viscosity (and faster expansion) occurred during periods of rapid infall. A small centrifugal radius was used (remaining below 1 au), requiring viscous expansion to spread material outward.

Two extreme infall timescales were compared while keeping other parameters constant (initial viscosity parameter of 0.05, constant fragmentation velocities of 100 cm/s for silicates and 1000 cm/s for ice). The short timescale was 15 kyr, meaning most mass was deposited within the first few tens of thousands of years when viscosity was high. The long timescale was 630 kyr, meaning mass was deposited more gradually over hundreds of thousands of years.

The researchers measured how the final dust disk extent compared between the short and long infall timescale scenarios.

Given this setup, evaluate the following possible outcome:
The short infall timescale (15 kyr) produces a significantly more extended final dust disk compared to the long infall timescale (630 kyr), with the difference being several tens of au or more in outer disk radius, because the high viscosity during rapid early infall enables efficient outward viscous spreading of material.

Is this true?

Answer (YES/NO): YES